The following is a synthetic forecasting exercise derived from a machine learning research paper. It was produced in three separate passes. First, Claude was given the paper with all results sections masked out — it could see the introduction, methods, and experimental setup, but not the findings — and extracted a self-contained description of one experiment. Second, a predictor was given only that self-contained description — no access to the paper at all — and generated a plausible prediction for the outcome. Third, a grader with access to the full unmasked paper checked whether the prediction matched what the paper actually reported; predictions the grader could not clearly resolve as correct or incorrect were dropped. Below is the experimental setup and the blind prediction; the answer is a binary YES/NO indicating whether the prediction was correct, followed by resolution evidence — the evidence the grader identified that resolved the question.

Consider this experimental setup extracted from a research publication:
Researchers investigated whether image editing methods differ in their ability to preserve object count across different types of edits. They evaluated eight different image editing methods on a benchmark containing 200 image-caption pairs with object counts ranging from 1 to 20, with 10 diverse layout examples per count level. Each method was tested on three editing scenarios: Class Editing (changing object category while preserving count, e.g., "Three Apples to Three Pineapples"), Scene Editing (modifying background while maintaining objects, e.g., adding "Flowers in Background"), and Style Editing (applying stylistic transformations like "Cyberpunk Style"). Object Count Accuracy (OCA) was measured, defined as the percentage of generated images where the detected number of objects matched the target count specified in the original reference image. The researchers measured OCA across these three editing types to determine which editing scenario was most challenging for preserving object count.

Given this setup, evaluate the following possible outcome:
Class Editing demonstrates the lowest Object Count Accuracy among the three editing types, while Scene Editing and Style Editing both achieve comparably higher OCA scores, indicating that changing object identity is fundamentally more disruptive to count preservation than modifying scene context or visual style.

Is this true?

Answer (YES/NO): NO